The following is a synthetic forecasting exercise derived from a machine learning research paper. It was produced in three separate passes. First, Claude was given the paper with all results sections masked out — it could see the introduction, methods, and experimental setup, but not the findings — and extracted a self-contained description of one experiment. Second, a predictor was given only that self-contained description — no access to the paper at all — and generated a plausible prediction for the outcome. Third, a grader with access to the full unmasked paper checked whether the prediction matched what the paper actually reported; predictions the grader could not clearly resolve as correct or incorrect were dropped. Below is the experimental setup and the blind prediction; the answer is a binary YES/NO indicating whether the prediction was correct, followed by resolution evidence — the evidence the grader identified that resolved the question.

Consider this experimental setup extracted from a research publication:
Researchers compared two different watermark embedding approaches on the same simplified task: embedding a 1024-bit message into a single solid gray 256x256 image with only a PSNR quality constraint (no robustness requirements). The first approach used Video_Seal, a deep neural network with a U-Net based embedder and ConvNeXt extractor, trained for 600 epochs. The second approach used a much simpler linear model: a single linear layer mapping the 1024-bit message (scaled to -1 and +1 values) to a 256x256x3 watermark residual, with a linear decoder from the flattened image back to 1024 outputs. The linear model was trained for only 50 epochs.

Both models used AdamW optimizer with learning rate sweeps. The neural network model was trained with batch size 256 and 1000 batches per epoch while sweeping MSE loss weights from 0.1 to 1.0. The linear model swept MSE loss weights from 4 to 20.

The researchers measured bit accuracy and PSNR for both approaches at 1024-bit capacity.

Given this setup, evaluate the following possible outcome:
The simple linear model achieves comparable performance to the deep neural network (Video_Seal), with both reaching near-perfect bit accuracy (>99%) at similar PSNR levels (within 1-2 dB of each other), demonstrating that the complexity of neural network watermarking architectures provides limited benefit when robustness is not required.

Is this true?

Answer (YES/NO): NO